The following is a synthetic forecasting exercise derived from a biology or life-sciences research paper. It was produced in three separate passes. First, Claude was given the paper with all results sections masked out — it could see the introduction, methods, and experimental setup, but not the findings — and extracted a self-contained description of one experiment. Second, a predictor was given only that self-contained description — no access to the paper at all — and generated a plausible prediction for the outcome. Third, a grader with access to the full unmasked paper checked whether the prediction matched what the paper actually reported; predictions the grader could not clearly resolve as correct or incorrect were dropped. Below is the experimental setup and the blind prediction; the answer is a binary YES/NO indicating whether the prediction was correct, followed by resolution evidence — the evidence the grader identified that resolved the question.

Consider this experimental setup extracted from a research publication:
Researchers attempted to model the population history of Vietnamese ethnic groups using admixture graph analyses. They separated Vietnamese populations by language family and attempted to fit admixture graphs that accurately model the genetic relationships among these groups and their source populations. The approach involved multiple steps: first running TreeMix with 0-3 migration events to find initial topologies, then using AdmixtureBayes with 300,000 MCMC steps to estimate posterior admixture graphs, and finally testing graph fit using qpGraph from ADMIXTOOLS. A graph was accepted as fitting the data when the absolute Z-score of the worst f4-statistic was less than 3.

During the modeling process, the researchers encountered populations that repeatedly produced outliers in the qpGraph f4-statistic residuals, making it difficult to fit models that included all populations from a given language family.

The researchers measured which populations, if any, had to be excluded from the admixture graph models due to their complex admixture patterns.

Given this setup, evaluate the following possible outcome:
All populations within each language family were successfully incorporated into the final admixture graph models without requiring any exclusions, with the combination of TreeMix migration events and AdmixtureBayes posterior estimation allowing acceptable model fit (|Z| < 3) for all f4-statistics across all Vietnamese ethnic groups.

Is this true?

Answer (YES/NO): NO